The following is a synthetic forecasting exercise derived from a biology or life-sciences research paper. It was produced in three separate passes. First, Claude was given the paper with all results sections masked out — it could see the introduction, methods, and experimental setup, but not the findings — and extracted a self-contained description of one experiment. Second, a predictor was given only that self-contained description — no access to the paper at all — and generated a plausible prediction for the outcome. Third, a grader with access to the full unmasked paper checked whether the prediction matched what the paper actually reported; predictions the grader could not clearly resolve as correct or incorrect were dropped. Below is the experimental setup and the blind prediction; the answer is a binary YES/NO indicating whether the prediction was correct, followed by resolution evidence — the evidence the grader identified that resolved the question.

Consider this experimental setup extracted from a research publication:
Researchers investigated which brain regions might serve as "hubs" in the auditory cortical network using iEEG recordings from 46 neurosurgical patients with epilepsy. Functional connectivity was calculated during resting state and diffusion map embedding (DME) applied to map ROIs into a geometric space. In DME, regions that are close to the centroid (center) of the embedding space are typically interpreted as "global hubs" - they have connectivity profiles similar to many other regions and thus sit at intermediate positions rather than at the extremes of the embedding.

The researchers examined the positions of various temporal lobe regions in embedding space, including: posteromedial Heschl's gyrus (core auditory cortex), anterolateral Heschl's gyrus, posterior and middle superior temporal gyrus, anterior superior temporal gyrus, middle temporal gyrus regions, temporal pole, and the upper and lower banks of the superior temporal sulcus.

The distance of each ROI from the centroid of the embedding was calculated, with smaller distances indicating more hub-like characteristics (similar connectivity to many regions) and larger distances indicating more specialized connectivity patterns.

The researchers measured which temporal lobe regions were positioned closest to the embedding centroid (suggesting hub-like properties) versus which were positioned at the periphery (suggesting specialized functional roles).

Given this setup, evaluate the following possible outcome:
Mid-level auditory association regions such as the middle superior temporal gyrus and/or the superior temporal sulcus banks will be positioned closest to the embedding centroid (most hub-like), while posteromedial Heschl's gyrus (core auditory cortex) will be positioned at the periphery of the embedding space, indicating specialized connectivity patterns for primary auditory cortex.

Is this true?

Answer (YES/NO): NO